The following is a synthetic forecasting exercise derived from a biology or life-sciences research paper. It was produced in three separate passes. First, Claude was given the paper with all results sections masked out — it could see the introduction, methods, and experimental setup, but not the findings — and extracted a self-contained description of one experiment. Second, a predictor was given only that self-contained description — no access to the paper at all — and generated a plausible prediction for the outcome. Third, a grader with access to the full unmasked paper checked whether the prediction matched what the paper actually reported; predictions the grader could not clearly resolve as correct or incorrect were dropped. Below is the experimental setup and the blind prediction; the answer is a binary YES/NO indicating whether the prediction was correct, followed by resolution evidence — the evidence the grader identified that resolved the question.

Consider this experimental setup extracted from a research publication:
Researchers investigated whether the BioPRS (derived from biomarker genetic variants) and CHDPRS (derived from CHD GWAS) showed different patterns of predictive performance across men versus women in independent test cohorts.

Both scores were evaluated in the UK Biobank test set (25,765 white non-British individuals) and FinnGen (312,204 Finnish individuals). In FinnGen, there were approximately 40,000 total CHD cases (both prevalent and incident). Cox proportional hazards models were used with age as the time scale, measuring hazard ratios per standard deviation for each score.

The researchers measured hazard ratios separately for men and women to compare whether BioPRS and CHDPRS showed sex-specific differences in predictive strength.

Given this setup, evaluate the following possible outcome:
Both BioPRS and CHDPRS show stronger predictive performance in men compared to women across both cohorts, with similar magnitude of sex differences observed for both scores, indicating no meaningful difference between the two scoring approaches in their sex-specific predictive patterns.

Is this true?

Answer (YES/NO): NO